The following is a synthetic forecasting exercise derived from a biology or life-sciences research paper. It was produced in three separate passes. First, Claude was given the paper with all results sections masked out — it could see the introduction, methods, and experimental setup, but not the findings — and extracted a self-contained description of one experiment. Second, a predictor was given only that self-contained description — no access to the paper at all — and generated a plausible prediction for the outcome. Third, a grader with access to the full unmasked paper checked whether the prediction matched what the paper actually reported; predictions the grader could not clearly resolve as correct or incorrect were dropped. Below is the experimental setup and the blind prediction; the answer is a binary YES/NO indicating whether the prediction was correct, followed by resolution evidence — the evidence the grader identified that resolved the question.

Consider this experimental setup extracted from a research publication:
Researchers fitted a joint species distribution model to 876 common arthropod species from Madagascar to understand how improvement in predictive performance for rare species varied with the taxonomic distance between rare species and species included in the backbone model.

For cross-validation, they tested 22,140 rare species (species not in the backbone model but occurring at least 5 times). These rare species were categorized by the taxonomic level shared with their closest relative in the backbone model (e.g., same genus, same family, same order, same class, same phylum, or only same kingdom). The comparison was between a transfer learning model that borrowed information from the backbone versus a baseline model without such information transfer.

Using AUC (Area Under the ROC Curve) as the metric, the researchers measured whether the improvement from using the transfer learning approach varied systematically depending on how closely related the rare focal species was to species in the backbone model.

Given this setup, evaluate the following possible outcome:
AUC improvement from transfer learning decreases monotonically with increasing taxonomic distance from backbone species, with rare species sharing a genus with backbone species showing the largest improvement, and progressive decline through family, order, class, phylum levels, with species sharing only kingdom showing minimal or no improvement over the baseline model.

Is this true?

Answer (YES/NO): NO